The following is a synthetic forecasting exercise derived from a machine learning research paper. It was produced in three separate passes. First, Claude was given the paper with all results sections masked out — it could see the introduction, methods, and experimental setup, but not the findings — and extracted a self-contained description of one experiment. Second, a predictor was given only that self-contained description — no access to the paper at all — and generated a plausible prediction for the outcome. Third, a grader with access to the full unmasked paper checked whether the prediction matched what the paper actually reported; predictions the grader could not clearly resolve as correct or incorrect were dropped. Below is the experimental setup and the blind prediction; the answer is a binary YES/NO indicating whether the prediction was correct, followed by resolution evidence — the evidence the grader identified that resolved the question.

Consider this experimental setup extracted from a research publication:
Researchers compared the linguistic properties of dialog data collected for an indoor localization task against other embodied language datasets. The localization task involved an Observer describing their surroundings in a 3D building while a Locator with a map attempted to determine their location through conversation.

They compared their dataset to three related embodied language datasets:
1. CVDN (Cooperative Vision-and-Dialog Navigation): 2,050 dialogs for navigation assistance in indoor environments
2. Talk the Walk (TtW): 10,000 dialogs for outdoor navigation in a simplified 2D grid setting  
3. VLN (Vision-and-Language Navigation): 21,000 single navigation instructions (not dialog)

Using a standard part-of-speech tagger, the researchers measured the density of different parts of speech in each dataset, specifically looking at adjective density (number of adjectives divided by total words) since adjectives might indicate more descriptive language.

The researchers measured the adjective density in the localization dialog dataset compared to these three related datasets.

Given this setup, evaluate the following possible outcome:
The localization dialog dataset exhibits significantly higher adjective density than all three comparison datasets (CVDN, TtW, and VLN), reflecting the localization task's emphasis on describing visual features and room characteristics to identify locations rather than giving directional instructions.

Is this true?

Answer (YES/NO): YES